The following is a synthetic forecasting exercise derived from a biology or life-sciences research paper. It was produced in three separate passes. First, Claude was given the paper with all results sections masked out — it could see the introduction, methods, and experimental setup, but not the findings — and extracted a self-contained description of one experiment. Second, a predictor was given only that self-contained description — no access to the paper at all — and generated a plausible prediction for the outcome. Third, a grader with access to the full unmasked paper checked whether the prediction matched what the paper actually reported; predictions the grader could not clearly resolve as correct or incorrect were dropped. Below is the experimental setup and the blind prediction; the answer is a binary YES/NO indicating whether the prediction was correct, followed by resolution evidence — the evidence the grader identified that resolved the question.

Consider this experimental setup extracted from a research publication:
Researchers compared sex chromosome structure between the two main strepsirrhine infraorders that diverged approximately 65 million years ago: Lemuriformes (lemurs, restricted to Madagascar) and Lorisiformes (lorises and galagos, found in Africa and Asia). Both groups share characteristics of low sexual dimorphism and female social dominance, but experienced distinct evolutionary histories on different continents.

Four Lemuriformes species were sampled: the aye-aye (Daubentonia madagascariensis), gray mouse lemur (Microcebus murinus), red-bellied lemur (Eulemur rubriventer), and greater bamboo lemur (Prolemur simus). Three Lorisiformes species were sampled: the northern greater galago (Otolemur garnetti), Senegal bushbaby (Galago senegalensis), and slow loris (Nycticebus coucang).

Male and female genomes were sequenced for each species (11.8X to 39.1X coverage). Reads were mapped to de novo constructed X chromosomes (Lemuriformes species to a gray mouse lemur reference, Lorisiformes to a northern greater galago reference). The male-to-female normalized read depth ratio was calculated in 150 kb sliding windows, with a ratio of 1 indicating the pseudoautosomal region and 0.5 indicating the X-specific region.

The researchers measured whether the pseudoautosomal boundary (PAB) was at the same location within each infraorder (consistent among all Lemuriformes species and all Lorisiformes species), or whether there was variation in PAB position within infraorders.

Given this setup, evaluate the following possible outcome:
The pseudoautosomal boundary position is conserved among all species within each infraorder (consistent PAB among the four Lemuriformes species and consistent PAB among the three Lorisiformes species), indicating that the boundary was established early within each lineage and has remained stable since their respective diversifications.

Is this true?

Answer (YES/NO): YES